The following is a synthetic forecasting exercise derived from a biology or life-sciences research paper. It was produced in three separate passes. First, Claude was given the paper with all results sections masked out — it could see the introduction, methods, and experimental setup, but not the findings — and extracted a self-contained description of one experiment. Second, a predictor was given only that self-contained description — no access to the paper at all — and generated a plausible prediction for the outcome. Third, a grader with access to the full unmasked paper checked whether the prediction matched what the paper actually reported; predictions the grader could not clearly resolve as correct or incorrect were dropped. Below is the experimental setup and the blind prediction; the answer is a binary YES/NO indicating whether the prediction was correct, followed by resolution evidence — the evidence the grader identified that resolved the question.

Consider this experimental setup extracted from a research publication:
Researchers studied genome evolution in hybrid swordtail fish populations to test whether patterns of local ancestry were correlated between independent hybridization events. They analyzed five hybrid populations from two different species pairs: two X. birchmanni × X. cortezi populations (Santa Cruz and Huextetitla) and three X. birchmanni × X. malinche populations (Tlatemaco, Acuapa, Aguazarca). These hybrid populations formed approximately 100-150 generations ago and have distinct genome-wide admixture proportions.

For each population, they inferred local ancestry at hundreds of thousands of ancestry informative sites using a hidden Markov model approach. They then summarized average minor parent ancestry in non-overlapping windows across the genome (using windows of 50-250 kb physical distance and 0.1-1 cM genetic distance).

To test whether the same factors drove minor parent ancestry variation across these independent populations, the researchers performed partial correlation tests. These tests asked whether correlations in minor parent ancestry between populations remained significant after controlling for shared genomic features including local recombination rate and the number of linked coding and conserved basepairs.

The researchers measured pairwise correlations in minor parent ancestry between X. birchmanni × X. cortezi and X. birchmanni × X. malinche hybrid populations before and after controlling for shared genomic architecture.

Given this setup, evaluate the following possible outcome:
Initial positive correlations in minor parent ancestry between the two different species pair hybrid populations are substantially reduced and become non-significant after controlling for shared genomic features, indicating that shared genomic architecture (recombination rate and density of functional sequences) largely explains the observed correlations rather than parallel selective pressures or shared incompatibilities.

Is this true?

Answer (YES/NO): NO